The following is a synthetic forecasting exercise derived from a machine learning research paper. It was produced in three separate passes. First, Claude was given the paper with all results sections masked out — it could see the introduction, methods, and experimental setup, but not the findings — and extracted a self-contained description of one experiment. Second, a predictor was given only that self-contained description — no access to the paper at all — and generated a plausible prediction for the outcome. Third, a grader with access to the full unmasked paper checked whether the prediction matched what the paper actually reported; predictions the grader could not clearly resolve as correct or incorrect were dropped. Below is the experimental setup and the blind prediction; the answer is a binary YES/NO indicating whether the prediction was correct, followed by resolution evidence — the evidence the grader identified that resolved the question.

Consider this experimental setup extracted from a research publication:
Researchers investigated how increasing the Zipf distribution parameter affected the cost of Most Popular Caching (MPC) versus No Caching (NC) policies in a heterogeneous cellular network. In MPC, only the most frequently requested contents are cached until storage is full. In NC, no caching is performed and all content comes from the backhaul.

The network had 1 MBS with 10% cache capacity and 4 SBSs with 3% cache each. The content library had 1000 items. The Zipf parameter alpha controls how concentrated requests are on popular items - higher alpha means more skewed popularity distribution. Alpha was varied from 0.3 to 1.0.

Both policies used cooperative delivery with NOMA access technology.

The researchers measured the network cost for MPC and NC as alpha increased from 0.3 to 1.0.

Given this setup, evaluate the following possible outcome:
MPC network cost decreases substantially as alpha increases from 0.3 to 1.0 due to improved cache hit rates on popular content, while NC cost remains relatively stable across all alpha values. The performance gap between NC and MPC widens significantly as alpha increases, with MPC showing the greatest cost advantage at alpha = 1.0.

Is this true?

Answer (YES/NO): YES